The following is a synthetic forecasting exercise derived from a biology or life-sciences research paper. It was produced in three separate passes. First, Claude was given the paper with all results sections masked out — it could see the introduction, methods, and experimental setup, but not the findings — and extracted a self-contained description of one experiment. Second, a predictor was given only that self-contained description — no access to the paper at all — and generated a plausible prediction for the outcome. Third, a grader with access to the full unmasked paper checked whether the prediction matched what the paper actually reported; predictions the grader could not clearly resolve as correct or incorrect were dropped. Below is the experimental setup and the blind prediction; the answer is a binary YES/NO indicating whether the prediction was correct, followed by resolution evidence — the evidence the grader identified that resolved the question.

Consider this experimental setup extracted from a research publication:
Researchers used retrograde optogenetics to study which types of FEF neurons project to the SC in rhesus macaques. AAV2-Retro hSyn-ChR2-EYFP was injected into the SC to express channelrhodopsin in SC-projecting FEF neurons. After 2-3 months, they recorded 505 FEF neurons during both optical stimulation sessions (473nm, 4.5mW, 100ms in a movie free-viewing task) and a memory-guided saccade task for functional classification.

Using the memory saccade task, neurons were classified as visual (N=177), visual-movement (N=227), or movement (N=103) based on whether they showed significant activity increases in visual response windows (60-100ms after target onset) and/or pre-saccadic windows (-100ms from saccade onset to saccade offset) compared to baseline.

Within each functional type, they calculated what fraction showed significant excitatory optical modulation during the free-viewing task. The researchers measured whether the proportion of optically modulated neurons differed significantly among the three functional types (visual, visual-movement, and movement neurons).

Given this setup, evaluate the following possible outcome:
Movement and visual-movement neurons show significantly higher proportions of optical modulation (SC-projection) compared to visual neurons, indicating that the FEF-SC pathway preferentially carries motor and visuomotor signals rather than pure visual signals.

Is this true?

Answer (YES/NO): NO